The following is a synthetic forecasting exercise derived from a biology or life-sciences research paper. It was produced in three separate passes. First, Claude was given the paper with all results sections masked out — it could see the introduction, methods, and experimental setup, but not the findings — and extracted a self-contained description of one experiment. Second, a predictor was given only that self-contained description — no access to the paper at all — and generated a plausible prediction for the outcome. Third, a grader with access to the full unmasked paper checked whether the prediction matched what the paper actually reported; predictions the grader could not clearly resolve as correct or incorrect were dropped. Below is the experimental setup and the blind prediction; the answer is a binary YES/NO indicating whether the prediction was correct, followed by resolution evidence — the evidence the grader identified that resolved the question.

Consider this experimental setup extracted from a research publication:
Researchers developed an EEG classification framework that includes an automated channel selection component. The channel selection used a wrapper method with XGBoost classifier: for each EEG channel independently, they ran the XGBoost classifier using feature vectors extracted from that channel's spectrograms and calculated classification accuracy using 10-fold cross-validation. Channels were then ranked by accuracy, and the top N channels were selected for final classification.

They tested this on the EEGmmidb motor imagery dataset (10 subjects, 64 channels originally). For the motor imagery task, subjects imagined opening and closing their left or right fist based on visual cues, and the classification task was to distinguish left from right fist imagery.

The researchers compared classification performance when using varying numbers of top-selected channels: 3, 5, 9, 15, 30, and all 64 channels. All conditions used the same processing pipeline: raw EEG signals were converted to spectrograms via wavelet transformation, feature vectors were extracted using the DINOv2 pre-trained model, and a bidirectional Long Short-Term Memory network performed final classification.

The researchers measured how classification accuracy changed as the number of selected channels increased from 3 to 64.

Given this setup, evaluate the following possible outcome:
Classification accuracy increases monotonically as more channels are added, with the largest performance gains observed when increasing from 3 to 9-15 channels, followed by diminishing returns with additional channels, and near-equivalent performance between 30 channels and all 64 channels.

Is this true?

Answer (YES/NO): NO